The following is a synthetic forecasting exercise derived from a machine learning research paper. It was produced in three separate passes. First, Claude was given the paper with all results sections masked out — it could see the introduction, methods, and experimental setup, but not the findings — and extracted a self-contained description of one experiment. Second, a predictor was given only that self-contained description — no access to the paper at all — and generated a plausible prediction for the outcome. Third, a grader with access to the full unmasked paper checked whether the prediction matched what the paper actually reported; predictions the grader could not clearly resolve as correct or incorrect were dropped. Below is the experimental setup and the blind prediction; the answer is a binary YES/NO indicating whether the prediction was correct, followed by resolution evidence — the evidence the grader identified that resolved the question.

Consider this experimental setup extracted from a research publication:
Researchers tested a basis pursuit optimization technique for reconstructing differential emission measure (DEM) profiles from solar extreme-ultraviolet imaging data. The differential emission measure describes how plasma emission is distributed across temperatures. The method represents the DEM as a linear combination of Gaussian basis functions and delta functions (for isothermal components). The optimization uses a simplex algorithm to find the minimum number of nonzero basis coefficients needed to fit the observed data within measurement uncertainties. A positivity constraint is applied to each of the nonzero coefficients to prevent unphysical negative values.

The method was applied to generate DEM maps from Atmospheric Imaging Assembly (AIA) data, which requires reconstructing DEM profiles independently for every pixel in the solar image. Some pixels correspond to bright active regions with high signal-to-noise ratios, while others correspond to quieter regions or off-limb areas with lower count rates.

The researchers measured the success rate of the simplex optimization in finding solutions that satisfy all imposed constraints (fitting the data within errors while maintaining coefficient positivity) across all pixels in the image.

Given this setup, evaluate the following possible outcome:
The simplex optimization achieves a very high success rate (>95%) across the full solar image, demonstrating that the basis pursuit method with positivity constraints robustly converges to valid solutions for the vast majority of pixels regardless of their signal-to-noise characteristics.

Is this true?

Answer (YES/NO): YES